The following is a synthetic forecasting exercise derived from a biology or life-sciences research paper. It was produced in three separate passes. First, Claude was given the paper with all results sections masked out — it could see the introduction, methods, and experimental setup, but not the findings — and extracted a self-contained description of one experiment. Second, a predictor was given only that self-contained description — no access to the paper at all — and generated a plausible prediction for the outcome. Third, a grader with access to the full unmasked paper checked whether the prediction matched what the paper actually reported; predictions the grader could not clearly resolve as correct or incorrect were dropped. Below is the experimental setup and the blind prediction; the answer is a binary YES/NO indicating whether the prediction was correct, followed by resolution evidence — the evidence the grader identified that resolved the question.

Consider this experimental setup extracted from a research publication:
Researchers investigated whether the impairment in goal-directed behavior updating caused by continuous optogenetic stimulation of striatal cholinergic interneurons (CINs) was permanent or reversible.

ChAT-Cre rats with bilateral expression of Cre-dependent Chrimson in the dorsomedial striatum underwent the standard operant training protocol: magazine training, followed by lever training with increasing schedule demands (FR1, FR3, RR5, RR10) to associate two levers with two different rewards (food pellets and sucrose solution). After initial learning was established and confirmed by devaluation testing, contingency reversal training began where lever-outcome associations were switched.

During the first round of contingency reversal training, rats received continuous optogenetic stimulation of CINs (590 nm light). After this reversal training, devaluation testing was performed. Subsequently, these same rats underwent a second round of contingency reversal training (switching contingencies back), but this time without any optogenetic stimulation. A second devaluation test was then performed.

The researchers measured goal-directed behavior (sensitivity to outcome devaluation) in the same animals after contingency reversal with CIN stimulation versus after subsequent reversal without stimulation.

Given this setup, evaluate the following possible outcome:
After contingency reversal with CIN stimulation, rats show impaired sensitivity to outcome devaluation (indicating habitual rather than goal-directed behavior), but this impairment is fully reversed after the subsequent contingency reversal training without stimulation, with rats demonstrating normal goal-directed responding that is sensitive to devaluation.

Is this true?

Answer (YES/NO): YES